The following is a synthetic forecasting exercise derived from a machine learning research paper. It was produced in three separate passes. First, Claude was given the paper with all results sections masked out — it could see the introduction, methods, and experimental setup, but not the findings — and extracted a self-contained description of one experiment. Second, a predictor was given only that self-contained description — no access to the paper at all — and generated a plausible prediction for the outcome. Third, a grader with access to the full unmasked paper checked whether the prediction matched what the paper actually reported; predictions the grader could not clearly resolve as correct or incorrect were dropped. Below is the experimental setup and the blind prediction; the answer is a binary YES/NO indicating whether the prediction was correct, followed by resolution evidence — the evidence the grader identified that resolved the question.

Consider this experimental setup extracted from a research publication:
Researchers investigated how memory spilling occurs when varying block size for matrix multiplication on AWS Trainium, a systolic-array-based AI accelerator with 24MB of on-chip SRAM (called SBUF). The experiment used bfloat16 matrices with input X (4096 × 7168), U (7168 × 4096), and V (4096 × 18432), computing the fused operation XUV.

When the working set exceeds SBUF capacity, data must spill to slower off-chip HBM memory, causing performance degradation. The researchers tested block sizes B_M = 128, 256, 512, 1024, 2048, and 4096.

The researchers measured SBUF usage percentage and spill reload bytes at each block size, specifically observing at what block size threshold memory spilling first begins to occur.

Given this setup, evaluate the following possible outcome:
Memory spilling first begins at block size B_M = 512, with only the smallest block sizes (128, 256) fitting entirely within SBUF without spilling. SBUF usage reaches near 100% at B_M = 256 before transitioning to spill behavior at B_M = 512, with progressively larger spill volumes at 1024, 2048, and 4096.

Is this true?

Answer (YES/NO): NO